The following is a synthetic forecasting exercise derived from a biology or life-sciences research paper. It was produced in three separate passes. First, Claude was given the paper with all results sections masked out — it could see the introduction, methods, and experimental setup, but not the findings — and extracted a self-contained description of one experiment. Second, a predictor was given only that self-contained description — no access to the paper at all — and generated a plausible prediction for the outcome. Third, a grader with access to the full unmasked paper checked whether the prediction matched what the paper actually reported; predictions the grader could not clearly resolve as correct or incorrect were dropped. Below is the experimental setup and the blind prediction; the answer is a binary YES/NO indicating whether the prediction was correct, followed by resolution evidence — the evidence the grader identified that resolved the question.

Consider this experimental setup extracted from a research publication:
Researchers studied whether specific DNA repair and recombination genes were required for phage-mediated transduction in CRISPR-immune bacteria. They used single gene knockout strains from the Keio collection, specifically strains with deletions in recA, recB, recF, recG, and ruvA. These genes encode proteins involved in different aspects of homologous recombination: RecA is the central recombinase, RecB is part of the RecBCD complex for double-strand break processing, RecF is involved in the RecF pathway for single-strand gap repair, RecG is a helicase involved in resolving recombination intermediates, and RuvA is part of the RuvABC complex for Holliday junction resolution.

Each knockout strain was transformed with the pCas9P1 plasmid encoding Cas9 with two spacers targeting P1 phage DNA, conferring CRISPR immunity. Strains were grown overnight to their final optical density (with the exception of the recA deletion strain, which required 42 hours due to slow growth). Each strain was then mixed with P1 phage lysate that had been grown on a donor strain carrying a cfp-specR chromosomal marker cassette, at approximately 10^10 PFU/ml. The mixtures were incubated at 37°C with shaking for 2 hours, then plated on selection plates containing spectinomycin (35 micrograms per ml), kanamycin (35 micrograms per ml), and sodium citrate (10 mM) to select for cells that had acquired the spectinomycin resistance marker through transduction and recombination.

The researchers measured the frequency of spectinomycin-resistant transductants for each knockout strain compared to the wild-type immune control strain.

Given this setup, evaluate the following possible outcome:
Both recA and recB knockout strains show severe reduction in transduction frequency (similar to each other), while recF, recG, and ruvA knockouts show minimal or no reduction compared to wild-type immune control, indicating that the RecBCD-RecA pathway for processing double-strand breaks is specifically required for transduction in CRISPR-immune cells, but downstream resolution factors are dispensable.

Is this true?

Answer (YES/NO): NO